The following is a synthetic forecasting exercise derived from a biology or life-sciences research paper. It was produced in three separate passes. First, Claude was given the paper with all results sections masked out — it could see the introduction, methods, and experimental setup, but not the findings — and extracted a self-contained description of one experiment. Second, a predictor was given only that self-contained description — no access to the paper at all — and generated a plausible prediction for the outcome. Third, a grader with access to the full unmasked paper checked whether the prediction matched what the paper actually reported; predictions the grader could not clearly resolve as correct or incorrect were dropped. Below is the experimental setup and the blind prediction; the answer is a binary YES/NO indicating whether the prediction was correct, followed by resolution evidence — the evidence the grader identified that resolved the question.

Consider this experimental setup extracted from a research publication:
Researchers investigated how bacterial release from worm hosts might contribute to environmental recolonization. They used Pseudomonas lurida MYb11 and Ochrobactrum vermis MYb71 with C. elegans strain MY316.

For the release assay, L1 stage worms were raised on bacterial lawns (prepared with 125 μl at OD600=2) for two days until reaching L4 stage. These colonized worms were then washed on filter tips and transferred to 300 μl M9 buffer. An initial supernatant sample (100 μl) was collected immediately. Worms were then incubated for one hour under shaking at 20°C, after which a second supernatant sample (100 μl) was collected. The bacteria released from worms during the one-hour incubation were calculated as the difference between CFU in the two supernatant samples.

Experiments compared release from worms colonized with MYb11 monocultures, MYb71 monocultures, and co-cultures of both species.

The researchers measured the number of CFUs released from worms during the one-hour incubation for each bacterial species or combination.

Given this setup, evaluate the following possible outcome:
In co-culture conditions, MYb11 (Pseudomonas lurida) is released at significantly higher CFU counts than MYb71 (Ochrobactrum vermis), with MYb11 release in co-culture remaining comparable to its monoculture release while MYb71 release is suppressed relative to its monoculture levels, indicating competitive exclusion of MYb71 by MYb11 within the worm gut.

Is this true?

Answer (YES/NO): NO